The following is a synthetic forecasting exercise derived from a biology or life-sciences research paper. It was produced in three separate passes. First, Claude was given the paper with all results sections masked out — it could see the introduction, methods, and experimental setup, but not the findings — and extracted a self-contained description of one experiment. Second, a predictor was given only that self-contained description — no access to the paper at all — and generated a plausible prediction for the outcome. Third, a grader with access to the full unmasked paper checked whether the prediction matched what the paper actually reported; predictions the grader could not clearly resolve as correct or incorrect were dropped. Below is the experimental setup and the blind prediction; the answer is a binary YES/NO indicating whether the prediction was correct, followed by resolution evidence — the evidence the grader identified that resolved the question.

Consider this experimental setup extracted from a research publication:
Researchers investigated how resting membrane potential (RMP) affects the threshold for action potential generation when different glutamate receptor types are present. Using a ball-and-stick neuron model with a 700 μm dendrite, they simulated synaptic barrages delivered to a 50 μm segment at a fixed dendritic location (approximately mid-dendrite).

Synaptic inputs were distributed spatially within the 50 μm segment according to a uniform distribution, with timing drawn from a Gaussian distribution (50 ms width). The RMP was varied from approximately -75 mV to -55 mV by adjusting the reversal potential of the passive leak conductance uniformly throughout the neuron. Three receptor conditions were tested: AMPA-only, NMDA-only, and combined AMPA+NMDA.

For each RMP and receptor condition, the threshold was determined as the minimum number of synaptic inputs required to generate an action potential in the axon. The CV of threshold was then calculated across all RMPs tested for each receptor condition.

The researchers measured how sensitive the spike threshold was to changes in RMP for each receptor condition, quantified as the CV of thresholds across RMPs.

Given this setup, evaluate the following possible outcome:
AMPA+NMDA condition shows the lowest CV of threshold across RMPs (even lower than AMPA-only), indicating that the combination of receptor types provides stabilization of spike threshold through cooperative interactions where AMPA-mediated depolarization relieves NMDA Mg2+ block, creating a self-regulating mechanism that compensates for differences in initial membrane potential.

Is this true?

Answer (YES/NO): YES